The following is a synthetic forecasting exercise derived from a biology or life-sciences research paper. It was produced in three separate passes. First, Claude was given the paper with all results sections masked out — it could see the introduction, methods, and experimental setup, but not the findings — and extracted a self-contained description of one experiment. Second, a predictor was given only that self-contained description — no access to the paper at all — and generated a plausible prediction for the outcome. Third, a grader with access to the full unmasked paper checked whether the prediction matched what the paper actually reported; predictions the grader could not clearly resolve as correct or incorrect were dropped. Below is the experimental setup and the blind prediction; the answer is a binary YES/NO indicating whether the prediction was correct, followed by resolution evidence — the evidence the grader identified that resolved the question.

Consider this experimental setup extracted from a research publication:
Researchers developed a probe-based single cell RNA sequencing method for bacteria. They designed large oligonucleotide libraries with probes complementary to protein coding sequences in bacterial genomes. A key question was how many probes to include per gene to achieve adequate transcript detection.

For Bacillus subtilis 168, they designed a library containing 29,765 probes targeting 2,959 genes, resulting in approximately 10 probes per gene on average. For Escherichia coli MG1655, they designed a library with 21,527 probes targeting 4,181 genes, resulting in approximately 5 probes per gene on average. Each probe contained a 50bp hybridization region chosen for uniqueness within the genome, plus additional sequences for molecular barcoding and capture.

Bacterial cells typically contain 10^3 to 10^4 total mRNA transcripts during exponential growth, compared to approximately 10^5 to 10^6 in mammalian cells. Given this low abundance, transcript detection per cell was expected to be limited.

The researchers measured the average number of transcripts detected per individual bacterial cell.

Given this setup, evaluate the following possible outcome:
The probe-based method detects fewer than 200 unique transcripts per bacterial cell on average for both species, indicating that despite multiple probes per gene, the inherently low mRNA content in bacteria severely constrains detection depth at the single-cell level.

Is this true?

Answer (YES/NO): NO